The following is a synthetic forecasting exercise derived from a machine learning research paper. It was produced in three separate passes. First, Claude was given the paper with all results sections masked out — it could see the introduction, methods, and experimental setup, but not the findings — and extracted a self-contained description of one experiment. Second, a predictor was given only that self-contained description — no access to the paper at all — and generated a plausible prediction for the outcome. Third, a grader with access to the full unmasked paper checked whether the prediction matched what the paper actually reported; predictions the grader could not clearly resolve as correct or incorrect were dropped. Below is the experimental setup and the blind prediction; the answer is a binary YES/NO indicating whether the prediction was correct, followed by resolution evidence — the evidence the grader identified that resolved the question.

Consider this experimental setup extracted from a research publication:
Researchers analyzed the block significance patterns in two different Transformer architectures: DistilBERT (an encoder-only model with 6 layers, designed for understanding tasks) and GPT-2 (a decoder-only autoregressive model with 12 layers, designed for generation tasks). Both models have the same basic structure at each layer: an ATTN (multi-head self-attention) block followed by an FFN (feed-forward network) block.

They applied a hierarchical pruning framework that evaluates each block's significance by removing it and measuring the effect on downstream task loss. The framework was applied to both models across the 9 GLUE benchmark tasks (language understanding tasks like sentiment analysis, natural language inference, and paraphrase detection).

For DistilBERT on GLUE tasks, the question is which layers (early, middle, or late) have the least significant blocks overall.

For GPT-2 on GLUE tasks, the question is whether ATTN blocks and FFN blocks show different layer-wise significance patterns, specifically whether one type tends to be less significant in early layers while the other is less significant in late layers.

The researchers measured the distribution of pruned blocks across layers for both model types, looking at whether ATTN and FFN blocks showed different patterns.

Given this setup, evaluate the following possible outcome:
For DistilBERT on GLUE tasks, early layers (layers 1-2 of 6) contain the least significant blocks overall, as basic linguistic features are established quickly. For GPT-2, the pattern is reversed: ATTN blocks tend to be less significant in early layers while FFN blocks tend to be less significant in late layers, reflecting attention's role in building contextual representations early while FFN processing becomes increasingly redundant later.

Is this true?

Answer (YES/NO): NO